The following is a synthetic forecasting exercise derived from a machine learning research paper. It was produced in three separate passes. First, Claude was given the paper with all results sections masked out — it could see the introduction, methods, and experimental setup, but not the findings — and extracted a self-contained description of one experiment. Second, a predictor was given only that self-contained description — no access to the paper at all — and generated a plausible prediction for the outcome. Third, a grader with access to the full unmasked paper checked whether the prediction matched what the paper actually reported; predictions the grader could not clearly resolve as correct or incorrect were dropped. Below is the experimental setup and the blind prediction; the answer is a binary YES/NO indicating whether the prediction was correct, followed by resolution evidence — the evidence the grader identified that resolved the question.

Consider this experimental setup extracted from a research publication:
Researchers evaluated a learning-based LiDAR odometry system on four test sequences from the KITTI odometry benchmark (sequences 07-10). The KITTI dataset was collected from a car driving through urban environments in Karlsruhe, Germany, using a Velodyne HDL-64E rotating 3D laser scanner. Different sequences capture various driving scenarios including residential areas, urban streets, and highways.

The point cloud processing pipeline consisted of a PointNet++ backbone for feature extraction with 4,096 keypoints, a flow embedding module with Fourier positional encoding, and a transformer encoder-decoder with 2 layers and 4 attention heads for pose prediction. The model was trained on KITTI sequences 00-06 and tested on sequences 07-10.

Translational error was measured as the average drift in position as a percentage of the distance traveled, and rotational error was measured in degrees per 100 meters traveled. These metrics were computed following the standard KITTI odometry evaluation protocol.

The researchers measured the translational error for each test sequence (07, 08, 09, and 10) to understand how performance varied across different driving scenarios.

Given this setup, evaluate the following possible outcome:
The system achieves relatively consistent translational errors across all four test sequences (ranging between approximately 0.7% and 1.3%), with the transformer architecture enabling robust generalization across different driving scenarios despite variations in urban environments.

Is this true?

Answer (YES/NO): NO